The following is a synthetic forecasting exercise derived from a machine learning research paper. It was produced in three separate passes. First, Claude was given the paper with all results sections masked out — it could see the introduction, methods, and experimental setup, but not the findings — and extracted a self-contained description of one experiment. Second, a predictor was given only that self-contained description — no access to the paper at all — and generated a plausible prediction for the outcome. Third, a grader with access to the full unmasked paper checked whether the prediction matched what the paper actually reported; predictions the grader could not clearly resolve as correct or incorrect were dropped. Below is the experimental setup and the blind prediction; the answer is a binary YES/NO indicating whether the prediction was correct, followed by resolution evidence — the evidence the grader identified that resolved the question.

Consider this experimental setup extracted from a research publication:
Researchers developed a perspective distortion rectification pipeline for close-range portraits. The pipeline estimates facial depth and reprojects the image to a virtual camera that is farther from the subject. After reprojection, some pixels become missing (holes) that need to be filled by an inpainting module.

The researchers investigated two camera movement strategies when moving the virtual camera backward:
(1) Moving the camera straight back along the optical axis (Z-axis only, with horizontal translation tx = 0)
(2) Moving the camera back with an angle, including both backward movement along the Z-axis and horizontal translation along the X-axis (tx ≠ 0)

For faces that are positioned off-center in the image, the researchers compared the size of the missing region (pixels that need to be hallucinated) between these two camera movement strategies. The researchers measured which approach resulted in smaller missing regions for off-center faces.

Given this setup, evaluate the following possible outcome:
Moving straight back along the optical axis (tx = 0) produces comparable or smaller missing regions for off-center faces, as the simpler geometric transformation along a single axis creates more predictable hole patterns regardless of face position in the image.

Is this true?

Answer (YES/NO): NO